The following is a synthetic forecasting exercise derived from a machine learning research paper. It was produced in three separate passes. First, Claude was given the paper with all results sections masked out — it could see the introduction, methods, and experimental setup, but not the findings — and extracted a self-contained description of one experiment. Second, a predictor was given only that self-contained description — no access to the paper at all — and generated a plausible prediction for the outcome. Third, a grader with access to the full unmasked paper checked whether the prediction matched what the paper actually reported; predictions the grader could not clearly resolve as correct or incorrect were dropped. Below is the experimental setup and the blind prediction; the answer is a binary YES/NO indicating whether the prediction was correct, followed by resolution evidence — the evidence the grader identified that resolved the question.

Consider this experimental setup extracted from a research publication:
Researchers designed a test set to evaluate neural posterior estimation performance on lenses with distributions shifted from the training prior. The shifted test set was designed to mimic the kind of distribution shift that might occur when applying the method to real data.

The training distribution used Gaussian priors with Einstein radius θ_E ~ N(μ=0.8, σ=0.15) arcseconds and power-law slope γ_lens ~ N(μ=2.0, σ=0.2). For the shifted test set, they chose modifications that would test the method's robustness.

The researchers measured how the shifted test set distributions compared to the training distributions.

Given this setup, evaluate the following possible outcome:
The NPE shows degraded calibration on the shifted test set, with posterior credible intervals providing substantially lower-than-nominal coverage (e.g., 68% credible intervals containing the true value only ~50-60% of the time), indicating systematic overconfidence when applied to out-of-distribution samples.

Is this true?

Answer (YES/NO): NO